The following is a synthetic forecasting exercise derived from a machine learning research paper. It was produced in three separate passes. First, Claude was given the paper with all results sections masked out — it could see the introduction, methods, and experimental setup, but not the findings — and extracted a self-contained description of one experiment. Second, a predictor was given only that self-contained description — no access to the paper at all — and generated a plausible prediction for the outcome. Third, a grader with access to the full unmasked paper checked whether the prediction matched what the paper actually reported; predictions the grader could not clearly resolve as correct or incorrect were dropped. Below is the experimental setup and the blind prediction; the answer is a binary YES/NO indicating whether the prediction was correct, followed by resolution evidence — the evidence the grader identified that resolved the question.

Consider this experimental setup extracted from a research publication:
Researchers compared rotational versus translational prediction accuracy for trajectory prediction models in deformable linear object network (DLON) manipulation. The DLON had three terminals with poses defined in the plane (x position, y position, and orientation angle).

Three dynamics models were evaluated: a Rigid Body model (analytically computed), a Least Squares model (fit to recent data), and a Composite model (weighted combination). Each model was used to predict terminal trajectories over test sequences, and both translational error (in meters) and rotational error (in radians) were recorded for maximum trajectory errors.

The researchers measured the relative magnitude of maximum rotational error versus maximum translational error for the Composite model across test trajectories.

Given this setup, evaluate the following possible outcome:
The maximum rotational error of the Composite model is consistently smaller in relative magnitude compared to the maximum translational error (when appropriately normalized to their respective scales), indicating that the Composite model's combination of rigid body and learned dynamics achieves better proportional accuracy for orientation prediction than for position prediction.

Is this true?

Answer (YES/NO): NO